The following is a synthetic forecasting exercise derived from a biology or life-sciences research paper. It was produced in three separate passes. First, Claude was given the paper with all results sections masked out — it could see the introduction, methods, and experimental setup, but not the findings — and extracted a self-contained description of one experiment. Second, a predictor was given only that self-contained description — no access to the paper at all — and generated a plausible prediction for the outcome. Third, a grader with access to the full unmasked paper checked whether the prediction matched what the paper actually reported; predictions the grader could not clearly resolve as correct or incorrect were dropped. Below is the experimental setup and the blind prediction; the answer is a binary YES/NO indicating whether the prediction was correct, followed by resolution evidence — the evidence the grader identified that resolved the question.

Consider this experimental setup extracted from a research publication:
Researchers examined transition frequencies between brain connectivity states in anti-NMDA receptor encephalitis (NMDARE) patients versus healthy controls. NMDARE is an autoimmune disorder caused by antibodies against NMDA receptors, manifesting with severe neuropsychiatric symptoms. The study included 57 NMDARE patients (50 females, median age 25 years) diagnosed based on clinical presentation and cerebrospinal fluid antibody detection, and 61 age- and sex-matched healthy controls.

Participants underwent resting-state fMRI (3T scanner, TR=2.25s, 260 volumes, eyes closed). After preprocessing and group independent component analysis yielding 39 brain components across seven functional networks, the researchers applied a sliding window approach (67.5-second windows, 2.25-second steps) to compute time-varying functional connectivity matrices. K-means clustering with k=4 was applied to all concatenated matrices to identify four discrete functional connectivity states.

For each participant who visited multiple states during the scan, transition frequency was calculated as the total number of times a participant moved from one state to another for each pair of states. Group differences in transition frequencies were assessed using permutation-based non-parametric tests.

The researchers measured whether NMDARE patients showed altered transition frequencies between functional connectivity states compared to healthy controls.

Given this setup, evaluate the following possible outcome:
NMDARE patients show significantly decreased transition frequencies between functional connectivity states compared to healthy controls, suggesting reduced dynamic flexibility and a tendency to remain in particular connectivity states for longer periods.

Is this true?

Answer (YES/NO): NO